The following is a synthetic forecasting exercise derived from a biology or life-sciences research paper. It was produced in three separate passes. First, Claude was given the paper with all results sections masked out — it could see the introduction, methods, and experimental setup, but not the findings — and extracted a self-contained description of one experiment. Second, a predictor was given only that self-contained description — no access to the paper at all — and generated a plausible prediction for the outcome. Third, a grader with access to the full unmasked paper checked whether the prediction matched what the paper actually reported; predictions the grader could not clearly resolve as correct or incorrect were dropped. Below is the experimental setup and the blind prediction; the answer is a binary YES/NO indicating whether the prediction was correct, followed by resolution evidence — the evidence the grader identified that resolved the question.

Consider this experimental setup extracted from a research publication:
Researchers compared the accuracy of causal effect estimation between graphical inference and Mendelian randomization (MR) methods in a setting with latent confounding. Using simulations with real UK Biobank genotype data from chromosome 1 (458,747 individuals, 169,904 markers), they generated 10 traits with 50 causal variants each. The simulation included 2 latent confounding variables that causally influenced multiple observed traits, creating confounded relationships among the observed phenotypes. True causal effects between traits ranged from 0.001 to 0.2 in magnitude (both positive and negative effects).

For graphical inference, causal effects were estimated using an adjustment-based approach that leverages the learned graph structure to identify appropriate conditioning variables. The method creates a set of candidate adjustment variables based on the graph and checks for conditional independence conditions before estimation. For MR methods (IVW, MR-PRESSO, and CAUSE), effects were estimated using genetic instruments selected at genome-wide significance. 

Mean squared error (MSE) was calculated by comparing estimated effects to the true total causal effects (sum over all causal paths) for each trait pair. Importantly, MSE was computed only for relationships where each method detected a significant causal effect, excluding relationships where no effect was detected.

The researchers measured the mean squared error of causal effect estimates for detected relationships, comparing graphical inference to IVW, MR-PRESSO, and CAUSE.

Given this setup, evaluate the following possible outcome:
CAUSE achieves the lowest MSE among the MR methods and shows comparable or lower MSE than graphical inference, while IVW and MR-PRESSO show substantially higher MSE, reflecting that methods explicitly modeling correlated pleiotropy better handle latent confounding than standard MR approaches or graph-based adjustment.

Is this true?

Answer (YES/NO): NO